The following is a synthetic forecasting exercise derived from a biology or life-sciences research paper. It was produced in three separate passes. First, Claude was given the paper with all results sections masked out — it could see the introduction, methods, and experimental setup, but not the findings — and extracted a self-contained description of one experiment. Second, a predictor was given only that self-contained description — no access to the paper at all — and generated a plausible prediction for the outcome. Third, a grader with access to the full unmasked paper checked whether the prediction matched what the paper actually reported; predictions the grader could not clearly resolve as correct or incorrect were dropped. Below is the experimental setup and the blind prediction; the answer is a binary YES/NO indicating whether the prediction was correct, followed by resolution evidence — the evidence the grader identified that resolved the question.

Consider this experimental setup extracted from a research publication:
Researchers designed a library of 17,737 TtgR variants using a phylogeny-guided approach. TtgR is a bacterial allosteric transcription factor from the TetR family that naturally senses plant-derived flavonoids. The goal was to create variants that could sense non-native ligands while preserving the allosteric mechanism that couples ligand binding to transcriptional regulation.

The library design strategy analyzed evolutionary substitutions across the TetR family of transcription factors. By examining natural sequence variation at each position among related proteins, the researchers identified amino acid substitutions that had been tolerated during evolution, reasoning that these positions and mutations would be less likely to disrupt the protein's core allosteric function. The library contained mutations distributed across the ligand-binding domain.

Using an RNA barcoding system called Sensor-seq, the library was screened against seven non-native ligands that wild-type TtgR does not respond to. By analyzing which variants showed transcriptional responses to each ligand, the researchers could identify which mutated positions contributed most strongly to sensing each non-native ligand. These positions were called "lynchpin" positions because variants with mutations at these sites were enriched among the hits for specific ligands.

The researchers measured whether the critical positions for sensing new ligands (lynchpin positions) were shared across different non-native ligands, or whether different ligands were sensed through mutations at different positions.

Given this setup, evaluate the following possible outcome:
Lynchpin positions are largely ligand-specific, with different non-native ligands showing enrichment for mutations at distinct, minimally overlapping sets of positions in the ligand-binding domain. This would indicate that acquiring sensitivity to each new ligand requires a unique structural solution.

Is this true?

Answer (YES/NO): NO